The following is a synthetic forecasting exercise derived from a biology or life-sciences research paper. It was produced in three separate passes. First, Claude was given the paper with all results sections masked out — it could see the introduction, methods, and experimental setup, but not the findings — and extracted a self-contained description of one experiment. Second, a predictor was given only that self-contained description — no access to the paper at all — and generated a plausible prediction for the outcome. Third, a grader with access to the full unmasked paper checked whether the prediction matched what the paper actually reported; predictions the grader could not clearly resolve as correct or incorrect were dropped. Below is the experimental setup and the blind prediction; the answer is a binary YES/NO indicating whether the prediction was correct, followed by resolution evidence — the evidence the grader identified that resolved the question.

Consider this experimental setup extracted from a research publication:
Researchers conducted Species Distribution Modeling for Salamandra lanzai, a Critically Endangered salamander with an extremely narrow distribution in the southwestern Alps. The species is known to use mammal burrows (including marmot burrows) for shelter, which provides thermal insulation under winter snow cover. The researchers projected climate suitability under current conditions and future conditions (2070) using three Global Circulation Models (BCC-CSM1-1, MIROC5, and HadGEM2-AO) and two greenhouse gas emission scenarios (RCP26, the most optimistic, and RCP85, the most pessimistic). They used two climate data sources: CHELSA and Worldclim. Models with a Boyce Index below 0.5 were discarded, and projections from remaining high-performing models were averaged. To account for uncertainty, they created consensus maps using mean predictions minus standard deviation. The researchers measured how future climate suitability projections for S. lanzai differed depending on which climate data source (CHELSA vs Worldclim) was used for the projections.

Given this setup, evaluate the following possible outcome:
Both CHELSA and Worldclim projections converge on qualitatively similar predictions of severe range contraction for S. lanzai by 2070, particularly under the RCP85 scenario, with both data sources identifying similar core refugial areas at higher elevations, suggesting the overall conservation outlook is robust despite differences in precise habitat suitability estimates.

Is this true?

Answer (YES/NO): NO